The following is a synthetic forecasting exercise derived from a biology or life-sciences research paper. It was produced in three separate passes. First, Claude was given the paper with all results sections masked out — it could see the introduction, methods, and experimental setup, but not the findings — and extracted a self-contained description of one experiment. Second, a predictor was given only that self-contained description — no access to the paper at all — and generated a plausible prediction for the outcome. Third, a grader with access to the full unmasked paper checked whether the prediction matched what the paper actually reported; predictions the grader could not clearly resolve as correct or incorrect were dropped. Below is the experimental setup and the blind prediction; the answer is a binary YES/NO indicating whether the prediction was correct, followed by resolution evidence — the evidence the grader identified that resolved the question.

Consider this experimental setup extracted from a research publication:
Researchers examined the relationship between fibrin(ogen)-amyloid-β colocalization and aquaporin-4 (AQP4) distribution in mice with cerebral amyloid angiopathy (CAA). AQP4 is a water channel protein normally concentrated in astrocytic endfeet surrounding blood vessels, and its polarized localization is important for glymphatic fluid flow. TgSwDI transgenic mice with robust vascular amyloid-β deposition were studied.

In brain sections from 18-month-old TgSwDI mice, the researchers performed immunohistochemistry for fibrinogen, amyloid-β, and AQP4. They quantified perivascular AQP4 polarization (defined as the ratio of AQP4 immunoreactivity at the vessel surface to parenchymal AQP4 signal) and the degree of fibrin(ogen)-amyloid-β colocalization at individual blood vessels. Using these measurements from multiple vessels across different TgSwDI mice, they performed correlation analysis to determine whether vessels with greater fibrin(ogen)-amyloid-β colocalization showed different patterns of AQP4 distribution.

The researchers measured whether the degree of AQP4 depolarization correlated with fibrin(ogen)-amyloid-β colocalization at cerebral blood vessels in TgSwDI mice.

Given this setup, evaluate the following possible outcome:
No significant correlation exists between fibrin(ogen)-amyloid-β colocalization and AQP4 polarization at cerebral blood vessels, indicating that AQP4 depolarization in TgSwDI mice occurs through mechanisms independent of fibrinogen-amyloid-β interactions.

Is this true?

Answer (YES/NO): NO